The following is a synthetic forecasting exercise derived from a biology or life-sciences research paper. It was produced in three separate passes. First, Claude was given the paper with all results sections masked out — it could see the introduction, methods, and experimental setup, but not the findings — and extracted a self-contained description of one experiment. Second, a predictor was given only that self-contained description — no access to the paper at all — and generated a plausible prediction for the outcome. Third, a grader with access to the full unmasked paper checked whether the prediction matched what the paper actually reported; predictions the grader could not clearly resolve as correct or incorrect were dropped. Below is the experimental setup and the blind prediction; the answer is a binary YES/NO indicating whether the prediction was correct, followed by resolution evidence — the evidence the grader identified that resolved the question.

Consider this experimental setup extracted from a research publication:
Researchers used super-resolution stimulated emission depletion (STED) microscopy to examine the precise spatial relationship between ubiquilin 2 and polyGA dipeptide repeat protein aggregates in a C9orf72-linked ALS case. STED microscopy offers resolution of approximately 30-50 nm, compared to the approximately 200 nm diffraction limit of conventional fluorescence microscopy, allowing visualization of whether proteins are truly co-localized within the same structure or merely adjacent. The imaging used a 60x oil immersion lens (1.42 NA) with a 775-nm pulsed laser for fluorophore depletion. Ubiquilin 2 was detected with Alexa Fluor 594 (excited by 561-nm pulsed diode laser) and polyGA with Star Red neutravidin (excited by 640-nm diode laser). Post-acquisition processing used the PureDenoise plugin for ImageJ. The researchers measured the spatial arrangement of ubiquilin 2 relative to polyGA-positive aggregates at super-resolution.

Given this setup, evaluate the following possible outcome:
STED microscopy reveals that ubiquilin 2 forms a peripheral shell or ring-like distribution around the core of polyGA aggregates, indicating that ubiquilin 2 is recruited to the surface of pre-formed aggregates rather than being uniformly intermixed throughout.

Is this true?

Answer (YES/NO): NO